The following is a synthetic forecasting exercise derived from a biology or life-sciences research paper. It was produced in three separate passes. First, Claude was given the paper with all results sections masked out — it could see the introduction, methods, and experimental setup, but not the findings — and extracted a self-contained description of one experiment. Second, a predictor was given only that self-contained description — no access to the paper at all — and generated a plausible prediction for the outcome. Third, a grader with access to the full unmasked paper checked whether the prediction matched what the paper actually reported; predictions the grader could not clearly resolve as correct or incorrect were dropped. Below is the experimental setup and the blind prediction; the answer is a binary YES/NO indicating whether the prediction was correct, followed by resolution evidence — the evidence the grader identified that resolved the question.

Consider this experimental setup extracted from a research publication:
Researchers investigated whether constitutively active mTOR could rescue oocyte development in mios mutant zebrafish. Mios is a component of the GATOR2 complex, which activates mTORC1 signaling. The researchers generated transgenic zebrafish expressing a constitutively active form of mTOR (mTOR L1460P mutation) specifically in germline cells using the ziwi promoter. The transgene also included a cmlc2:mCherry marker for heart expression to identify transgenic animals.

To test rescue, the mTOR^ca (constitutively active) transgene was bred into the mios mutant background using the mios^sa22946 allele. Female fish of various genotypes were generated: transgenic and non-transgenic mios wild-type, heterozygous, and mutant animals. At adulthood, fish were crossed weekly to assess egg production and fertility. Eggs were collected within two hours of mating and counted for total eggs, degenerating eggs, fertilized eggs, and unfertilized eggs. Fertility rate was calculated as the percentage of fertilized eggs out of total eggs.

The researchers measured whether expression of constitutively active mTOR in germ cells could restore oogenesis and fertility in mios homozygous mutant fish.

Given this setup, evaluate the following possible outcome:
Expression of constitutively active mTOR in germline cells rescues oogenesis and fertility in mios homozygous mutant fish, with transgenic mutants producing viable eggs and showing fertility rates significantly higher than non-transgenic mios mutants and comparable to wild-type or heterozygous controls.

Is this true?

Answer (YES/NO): YES